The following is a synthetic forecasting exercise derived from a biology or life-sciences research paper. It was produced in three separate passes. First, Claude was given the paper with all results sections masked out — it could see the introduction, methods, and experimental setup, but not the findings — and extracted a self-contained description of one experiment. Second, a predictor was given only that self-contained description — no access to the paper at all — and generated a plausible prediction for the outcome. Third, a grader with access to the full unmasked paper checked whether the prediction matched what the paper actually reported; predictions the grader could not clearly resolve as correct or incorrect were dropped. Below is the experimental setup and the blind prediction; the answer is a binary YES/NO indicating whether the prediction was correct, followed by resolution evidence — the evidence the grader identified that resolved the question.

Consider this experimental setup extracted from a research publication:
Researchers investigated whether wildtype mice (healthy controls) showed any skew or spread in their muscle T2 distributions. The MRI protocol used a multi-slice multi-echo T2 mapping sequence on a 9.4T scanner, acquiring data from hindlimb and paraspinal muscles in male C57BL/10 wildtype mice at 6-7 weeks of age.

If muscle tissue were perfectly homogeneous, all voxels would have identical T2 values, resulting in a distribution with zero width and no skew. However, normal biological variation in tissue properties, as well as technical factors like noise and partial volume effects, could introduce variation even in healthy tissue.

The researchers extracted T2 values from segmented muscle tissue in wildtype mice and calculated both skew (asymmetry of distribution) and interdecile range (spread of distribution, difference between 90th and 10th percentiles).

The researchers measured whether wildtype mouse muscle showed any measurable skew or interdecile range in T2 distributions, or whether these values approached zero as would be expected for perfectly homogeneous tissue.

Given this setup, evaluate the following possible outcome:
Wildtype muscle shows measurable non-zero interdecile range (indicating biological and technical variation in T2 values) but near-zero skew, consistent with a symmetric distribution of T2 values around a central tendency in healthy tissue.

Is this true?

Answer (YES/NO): NO